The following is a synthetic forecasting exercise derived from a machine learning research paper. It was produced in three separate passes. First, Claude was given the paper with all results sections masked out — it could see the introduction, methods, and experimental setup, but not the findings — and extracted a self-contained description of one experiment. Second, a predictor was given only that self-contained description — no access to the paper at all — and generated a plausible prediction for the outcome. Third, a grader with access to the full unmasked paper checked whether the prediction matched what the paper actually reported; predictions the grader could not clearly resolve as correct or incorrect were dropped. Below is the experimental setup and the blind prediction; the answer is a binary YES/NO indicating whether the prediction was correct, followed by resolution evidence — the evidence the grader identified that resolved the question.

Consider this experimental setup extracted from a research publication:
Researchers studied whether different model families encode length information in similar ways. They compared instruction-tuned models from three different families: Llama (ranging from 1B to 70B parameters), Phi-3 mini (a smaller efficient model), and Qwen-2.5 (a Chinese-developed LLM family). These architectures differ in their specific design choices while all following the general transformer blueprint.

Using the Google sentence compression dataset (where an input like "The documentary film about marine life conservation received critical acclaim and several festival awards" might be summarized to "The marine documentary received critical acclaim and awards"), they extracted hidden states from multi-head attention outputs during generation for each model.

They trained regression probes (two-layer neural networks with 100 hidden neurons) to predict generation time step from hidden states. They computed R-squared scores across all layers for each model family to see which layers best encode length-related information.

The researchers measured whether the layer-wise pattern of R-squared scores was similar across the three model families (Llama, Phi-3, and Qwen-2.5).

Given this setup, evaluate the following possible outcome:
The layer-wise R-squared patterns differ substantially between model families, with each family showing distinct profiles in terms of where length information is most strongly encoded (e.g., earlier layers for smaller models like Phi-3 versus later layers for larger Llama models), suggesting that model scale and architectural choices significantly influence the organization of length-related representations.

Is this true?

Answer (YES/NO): NO